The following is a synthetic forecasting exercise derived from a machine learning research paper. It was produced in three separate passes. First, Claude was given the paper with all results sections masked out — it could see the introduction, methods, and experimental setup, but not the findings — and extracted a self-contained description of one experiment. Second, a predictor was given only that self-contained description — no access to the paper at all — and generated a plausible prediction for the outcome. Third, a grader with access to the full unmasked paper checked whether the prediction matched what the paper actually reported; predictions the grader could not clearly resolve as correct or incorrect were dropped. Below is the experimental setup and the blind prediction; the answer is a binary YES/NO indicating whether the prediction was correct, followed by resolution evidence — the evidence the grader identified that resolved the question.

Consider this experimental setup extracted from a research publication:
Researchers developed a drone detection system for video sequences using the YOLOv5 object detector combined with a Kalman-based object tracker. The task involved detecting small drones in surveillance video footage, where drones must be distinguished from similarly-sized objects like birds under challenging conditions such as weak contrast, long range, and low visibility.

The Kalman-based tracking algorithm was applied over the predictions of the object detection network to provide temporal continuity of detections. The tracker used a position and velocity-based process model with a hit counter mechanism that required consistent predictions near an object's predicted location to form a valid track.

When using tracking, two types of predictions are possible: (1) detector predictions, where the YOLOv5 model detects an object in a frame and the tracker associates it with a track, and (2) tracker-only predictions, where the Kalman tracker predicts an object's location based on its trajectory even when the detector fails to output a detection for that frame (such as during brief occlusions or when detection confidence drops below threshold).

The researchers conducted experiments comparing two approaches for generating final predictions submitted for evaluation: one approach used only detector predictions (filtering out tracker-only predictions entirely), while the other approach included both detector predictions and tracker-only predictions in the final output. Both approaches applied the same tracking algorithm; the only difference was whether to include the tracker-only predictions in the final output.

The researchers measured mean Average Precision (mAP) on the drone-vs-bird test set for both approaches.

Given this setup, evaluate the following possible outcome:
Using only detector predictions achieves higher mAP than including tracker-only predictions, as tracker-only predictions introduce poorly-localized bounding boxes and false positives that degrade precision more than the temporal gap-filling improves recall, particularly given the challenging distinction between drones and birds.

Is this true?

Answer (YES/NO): YES